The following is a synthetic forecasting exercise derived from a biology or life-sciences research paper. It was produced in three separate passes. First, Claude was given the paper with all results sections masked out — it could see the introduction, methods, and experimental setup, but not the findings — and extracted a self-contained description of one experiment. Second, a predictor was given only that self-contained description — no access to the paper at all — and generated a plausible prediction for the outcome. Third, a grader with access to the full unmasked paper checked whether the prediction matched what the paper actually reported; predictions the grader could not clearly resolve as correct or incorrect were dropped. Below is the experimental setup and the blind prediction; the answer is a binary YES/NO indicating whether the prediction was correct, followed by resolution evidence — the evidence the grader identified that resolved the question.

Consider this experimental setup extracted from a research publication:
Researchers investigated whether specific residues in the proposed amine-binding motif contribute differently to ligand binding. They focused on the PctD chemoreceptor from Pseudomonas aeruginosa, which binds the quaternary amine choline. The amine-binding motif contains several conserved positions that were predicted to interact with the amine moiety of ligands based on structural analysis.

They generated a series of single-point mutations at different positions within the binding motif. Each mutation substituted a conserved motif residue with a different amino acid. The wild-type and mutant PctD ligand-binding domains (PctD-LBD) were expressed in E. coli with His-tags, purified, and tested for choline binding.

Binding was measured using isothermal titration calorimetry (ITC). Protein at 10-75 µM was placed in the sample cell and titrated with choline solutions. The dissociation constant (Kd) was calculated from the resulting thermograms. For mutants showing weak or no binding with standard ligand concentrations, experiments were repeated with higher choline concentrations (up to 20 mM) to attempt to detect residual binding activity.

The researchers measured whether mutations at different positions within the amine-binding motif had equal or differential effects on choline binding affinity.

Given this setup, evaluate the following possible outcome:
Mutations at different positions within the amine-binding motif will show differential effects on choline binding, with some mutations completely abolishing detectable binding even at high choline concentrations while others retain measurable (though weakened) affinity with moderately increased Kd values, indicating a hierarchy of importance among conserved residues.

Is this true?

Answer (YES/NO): NO